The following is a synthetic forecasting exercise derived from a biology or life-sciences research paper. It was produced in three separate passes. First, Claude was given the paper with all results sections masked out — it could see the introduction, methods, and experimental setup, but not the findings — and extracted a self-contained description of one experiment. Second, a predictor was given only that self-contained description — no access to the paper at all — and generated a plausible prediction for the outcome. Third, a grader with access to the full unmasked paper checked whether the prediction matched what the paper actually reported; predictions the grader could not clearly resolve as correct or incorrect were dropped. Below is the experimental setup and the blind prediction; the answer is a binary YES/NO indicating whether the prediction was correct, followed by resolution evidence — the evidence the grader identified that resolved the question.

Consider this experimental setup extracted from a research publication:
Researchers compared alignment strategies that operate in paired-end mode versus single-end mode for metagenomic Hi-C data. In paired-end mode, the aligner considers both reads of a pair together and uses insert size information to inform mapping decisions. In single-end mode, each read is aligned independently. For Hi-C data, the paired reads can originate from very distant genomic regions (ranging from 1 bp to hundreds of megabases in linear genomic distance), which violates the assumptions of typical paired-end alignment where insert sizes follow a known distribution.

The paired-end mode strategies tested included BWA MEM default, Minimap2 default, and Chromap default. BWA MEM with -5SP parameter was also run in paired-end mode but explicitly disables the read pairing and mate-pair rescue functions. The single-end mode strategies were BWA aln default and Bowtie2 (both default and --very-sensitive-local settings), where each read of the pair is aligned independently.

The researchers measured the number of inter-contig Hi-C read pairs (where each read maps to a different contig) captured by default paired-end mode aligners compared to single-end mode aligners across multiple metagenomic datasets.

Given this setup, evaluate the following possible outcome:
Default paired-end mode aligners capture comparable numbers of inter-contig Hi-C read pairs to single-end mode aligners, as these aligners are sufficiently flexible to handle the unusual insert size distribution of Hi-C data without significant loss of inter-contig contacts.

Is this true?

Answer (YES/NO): NO